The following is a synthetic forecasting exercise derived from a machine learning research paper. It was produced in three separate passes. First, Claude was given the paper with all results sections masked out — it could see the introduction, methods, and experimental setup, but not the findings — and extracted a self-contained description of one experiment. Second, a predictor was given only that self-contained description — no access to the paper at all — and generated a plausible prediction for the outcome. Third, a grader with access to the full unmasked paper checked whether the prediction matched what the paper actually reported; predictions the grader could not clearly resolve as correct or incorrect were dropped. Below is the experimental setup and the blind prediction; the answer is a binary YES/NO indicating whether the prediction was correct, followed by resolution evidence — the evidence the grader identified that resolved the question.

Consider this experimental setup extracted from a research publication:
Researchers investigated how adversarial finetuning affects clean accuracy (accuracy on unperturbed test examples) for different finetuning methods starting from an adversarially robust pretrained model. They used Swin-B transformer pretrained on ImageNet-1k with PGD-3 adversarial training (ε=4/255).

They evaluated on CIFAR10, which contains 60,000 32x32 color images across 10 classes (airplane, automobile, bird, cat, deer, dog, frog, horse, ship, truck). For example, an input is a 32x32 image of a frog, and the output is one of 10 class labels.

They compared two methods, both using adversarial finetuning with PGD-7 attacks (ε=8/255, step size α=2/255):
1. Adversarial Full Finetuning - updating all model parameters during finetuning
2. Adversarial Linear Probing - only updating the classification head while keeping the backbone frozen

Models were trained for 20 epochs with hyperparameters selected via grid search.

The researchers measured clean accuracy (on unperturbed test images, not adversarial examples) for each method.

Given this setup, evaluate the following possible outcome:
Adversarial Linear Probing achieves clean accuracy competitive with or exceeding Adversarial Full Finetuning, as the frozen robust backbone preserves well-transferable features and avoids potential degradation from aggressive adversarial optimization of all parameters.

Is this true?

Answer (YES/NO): NO